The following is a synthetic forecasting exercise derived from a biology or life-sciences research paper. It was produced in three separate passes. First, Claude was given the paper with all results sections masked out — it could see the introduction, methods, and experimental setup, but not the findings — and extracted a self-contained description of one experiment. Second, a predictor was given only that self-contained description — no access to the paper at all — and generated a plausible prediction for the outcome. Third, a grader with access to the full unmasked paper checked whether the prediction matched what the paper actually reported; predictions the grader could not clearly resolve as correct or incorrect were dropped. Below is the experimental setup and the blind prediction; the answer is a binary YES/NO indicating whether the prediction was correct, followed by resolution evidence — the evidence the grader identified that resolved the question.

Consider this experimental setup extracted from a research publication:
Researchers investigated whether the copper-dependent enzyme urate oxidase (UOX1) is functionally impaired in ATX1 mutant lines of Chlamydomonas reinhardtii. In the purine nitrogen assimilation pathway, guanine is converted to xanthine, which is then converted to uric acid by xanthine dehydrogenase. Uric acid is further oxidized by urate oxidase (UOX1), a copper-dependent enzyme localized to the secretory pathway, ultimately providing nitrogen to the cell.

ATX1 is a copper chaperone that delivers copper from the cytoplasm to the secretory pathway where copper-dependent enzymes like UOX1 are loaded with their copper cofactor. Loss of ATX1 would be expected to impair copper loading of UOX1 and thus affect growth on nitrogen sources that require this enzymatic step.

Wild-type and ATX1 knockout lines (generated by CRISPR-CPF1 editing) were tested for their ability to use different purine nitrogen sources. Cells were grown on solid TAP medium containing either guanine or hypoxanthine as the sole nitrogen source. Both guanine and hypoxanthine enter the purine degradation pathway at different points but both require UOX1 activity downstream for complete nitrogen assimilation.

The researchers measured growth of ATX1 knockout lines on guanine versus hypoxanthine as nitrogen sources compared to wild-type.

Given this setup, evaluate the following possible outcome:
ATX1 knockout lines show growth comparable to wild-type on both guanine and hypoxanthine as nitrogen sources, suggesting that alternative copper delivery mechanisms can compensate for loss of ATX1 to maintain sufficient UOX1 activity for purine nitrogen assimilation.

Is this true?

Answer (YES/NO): NO